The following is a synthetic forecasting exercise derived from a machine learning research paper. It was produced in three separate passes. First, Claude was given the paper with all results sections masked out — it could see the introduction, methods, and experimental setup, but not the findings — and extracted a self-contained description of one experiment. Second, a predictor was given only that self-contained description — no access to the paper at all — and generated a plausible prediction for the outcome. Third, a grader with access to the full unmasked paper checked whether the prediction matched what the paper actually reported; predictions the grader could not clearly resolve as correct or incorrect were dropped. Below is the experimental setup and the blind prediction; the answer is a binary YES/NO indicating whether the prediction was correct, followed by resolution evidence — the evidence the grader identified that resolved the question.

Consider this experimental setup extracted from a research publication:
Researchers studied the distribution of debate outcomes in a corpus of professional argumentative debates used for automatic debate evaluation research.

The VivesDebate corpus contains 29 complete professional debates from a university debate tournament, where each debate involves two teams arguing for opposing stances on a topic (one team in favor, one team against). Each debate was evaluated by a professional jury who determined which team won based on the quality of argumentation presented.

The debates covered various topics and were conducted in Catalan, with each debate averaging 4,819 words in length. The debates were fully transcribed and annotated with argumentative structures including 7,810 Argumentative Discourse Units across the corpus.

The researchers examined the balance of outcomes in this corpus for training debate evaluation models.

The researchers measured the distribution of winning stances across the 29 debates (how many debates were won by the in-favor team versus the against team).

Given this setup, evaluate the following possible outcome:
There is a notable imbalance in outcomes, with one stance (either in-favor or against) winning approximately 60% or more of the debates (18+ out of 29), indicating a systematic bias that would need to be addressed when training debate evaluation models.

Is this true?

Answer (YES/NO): YES